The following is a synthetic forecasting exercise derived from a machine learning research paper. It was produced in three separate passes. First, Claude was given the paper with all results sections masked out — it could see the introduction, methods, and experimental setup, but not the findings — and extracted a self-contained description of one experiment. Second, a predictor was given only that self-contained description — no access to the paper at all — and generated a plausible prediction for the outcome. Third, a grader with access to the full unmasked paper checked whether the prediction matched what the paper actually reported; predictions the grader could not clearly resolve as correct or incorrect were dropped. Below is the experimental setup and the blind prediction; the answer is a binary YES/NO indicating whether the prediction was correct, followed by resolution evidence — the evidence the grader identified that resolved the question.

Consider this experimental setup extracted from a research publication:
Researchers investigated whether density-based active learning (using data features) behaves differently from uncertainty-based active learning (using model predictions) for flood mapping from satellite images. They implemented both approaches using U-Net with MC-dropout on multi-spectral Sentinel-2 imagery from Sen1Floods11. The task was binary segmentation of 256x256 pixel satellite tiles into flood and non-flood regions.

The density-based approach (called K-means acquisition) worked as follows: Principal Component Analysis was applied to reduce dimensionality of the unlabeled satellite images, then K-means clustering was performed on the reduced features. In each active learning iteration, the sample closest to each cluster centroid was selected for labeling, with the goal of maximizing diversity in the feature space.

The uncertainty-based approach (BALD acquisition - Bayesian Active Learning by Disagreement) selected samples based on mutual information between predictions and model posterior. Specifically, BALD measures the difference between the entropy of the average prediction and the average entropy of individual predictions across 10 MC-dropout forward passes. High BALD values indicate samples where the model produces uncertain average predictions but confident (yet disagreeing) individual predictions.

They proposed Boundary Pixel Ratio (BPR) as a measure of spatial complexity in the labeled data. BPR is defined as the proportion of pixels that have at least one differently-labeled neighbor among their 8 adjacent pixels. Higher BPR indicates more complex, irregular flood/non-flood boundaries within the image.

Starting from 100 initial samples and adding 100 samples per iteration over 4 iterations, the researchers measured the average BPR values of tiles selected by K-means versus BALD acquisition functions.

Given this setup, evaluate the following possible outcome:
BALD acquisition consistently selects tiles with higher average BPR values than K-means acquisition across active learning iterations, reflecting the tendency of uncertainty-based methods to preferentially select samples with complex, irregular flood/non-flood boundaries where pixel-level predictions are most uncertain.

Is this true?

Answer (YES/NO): YES